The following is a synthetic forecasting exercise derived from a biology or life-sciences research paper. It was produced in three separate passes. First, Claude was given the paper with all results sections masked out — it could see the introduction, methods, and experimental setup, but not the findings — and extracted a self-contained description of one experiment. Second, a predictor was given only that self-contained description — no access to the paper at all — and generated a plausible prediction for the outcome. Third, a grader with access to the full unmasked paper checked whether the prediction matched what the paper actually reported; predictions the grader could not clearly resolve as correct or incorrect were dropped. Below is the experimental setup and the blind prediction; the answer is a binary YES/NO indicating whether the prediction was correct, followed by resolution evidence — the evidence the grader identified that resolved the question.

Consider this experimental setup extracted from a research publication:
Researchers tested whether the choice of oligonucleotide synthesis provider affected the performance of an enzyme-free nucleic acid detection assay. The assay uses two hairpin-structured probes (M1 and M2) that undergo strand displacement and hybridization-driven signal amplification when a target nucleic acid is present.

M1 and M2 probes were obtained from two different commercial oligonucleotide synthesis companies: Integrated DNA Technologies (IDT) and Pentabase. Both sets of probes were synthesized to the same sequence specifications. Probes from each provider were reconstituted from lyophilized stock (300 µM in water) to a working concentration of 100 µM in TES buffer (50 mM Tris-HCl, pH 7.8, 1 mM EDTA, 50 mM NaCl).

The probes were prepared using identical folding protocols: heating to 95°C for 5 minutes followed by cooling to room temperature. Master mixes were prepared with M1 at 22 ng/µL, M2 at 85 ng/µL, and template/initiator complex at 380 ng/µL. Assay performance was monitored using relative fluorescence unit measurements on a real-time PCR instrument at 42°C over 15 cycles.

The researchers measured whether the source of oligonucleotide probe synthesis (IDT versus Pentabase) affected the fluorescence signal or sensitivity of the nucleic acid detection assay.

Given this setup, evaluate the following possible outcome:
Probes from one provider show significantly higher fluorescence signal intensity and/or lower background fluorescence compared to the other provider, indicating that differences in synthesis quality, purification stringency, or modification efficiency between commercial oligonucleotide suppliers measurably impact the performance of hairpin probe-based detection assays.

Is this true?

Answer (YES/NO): NO